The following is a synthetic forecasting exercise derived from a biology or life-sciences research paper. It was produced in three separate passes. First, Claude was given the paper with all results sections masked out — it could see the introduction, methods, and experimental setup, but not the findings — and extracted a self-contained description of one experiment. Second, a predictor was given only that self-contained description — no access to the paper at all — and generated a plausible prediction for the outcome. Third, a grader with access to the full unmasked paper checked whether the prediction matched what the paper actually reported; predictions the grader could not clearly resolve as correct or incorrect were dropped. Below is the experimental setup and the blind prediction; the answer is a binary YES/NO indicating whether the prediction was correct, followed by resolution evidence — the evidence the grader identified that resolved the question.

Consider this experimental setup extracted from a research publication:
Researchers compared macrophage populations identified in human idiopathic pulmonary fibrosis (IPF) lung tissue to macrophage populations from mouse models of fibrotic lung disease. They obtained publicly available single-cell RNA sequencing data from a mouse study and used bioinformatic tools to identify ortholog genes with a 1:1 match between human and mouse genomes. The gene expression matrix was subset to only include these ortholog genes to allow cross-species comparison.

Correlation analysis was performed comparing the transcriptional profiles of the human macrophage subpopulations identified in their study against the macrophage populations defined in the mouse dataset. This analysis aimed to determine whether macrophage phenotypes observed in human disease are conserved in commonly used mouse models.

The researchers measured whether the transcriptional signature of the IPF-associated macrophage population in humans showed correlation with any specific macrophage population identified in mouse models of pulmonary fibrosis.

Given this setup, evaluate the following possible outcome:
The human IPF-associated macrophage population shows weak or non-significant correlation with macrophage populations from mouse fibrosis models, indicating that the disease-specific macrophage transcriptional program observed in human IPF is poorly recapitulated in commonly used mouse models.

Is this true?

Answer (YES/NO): NO